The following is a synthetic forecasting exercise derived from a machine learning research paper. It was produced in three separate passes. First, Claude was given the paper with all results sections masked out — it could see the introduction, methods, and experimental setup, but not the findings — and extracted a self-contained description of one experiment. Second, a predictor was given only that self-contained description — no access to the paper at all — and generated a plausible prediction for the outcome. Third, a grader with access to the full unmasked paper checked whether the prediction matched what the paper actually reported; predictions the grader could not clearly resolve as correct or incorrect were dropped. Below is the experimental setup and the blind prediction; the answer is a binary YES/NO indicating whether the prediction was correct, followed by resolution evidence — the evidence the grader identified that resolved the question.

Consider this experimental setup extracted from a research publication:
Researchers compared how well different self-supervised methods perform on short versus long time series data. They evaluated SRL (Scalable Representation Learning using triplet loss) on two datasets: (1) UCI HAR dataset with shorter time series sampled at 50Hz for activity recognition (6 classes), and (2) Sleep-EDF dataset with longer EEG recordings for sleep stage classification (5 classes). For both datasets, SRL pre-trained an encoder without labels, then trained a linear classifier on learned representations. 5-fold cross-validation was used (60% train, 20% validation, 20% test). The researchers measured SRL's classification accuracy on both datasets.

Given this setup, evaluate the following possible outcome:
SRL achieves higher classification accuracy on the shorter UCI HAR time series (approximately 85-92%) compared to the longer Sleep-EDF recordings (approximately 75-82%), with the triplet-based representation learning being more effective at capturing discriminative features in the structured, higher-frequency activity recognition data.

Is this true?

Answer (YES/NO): NO